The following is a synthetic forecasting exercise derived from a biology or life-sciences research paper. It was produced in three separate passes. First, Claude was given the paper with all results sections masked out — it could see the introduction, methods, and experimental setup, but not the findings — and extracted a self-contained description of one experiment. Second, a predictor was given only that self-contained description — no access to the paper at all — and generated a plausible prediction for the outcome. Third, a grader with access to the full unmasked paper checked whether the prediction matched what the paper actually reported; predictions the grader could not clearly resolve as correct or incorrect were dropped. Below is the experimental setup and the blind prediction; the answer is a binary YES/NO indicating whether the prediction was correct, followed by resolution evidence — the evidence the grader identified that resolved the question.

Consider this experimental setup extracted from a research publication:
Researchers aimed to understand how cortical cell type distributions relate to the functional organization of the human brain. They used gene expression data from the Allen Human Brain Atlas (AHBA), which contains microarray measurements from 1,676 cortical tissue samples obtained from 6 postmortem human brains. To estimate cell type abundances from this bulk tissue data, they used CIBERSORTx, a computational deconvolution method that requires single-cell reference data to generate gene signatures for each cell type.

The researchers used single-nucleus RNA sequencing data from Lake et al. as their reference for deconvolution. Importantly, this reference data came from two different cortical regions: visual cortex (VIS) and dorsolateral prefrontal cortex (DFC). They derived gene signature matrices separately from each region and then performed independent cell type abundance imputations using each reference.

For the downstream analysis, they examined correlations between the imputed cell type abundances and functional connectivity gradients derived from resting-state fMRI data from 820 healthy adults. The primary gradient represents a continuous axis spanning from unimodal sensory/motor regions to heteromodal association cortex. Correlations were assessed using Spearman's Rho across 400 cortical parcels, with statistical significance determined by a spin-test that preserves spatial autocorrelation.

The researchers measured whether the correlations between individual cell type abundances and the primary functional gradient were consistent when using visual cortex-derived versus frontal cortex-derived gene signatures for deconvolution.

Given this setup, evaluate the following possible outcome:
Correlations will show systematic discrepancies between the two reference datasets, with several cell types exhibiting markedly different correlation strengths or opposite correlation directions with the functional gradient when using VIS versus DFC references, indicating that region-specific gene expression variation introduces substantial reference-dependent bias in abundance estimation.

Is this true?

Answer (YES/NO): NO